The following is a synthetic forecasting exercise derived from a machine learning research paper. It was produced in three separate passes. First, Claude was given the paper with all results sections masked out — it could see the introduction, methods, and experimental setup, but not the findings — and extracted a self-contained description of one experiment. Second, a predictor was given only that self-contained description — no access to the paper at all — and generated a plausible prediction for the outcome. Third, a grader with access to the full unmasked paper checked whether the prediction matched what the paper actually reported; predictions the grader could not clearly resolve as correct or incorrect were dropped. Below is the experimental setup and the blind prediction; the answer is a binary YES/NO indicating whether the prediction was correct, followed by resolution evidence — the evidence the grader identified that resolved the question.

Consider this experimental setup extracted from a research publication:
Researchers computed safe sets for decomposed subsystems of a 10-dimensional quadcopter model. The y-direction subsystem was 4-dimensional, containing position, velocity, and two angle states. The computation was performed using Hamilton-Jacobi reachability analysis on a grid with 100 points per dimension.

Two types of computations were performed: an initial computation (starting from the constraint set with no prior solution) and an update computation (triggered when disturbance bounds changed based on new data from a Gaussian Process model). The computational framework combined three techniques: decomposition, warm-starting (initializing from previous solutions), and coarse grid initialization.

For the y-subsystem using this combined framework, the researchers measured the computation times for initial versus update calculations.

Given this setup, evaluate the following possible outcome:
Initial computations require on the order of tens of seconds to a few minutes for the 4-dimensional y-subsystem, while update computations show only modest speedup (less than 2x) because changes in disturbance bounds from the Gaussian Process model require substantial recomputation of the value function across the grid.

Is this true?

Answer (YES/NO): YES